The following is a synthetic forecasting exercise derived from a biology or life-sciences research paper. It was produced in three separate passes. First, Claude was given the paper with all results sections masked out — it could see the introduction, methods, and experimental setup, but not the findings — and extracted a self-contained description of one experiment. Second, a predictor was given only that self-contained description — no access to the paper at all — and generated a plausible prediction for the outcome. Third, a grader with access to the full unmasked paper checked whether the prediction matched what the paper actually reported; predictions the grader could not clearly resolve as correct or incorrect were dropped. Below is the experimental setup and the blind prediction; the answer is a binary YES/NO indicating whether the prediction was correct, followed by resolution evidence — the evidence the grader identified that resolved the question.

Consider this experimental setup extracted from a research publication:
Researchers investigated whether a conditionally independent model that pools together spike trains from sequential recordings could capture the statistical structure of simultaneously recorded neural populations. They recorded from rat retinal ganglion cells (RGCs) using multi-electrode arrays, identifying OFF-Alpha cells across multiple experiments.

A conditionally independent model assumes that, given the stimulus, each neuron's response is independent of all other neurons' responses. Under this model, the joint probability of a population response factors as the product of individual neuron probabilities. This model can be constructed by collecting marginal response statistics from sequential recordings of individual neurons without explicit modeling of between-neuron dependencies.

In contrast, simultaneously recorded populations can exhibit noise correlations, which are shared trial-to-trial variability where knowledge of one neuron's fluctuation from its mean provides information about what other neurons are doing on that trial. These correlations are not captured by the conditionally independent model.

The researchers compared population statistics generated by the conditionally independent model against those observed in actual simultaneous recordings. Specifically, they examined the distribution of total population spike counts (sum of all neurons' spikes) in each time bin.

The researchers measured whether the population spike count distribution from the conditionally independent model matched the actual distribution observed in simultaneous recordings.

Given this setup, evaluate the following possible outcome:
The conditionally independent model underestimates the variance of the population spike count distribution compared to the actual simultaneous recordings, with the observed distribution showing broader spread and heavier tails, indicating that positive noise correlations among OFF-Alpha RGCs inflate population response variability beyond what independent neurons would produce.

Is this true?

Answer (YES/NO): YES